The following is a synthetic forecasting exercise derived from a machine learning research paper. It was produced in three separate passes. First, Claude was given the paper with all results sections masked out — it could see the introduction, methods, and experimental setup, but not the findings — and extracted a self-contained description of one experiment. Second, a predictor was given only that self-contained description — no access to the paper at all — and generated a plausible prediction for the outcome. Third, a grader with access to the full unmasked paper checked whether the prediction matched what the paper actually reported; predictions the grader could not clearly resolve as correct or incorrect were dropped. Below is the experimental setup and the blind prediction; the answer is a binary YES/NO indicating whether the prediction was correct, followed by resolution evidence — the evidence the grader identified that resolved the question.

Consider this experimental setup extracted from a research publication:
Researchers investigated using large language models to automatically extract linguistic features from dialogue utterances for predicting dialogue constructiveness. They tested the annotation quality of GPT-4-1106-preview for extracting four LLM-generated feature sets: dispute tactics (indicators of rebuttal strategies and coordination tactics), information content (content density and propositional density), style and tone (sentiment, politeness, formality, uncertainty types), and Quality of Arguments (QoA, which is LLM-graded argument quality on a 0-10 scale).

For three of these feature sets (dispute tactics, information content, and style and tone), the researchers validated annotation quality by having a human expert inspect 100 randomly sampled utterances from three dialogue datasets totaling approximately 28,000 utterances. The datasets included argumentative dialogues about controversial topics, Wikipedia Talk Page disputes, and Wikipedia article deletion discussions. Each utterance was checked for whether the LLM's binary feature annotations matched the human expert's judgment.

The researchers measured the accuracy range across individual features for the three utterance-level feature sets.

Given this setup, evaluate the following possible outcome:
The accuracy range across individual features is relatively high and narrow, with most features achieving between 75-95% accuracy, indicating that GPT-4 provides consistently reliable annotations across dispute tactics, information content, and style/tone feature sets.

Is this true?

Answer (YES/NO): NO